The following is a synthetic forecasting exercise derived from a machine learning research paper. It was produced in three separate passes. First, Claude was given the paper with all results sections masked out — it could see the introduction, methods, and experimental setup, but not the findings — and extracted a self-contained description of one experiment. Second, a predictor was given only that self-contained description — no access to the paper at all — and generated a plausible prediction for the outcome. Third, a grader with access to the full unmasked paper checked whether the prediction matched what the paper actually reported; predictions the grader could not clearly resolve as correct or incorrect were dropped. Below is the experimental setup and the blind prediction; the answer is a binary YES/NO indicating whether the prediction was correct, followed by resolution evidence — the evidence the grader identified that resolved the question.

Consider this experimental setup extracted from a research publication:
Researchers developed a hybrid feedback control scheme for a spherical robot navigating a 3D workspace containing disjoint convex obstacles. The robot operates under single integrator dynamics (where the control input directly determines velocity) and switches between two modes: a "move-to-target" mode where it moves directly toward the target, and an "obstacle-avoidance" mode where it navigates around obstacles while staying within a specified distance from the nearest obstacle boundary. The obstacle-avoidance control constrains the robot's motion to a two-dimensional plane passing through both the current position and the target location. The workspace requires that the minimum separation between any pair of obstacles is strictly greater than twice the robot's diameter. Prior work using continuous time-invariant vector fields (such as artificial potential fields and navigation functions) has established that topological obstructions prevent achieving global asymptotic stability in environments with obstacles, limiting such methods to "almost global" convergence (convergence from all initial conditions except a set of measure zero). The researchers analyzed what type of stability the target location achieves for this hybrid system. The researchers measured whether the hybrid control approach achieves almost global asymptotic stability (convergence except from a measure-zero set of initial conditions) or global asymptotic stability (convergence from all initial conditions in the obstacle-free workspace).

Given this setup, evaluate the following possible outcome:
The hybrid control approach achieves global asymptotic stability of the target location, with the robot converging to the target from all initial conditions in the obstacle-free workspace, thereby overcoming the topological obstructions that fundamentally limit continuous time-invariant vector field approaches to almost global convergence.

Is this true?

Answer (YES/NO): YES